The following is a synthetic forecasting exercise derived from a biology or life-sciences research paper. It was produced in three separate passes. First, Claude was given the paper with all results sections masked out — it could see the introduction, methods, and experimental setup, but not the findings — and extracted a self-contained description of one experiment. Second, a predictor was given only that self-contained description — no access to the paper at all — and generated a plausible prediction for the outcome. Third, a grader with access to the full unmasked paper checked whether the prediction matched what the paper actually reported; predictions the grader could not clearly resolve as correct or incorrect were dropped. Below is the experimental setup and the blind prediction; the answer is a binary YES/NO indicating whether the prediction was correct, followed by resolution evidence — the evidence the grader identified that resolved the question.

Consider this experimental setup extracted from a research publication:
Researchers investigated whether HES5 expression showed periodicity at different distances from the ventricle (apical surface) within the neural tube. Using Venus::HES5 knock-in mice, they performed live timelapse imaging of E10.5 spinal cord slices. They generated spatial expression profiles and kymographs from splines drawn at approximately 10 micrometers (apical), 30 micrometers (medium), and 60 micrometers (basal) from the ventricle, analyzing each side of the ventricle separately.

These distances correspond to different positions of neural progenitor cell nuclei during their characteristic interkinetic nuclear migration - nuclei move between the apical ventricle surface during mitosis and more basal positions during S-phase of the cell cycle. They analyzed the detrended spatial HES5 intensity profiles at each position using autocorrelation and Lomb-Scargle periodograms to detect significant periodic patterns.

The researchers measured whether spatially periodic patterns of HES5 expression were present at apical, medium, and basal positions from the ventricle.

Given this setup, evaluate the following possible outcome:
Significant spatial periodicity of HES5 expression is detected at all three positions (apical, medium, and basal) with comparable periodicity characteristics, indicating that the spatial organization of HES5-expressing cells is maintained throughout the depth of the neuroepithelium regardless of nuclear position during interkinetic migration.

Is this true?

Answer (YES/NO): YES